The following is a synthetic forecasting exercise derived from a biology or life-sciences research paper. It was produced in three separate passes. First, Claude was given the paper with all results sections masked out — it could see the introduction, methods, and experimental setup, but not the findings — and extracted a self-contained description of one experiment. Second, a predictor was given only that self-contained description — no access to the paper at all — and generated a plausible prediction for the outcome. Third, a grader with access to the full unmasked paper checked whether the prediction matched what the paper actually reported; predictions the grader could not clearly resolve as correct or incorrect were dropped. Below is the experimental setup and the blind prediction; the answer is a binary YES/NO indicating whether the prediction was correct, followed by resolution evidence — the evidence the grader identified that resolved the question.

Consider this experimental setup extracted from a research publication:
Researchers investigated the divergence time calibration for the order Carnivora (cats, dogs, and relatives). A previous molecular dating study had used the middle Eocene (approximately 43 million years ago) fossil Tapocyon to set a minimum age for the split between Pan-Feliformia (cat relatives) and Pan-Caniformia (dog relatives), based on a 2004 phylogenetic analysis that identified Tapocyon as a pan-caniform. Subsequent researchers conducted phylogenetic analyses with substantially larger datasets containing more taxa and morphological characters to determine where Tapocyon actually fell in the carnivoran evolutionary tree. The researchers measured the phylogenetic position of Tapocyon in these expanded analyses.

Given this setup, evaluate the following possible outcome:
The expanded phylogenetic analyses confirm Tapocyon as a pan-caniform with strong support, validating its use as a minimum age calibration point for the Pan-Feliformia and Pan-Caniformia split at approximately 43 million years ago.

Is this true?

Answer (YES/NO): NO